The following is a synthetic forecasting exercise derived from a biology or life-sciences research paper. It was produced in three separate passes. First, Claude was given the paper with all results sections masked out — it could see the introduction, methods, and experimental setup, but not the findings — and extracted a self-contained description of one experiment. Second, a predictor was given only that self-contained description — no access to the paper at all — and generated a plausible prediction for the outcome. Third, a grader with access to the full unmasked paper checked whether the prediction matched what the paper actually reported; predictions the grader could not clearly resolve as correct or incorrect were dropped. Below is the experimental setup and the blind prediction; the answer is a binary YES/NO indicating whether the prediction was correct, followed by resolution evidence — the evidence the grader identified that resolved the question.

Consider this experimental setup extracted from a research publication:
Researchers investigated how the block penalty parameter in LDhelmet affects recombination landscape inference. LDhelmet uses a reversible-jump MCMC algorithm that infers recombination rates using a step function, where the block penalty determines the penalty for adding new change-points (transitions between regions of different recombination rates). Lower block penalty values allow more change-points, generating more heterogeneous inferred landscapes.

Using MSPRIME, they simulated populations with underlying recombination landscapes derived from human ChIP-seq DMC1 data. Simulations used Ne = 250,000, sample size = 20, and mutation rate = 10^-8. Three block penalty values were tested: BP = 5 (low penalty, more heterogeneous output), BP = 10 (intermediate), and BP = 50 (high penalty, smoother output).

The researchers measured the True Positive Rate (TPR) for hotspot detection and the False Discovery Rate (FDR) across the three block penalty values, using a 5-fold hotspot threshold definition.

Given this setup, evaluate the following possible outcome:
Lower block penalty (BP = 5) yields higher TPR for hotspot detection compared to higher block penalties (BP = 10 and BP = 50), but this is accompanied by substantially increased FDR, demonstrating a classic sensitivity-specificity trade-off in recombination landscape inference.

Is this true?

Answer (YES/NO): NO